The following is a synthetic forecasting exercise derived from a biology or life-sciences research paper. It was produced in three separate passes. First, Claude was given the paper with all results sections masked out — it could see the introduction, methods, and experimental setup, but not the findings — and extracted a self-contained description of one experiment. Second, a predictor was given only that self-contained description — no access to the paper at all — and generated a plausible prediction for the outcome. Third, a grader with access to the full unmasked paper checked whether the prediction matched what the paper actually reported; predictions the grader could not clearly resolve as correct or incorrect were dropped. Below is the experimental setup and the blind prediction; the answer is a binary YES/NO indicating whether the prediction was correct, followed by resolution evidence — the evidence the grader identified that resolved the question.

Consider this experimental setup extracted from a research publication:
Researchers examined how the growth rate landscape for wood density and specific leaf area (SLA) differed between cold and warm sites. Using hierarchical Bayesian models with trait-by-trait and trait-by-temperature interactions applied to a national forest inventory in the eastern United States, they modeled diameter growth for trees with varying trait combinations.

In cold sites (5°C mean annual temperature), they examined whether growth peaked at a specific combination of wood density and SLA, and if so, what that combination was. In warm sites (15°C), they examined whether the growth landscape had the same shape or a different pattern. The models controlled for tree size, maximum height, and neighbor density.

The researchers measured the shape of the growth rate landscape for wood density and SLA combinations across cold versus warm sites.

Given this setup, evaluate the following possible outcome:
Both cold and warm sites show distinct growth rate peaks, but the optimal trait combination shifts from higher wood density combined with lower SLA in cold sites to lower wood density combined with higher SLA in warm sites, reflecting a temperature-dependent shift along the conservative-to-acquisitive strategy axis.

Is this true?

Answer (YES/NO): NO